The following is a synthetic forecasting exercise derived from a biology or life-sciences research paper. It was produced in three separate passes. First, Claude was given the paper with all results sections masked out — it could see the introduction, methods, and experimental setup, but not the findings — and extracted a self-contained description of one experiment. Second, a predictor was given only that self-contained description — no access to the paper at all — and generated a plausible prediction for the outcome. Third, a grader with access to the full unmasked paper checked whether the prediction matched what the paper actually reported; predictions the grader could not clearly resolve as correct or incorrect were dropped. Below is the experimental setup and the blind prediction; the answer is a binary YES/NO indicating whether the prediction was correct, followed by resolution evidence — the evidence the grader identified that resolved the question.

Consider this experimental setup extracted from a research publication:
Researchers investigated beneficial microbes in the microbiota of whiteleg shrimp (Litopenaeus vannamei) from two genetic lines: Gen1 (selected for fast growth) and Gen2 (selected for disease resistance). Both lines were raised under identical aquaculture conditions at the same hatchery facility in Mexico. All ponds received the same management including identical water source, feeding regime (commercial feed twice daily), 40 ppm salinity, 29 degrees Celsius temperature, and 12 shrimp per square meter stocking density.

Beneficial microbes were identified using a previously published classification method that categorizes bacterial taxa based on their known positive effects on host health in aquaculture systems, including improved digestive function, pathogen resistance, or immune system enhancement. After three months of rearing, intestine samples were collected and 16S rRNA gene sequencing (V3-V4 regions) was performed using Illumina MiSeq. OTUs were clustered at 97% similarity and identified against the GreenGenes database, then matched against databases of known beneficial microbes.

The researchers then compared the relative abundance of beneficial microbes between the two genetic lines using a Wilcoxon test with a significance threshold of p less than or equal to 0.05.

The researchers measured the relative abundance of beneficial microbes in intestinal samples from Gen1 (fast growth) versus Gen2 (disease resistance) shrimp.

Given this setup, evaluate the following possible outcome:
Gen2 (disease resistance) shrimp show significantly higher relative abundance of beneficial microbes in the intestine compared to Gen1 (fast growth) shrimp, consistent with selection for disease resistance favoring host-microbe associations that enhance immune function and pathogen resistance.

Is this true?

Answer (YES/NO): NO